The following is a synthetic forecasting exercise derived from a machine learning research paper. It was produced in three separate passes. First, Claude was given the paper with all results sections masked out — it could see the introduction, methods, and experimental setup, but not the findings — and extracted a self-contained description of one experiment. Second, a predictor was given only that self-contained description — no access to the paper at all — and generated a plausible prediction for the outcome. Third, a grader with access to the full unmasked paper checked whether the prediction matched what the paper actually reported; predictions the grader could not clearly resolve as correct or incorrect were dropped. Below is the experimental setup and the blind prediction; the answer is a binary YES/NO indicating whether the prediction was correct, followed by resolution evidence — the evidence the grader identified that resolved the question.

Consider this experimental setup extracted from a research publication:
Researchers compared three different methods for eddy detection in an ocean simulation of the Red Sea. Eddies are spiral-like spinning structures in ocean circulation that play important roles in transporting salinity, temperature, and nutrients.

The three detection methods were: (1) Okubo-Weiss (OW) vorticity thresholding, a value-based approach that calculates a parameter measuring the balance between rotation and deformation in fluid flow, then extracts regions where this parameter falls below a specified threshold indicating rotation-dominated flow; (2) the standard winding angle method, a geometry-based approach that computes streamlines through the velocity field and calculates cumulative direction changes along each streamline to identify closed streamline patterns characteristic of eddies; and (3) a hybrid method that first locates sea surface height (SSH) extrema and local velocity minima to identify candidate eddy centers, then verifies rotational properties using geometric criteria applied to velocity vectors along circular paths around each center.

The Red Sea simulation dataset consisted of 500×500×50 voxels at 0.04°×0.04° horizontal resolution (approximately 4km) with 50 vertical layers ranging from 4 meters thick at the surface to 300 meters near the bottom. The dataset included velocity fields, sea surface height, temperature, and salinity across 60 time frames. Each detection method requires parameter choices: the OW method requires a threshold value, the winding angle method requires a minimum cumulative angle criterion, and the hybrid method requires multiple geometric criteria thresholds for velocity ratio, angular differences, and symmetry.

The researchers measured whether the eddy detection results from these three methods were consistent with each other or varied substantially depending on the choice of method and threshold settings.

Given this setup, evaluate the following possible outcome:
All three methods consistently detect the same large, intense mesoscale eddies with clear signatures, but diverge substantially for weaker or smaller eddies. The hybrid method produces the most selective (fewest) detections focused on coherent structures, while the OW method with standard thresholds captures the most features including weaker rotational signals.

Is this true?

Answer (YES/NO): NO